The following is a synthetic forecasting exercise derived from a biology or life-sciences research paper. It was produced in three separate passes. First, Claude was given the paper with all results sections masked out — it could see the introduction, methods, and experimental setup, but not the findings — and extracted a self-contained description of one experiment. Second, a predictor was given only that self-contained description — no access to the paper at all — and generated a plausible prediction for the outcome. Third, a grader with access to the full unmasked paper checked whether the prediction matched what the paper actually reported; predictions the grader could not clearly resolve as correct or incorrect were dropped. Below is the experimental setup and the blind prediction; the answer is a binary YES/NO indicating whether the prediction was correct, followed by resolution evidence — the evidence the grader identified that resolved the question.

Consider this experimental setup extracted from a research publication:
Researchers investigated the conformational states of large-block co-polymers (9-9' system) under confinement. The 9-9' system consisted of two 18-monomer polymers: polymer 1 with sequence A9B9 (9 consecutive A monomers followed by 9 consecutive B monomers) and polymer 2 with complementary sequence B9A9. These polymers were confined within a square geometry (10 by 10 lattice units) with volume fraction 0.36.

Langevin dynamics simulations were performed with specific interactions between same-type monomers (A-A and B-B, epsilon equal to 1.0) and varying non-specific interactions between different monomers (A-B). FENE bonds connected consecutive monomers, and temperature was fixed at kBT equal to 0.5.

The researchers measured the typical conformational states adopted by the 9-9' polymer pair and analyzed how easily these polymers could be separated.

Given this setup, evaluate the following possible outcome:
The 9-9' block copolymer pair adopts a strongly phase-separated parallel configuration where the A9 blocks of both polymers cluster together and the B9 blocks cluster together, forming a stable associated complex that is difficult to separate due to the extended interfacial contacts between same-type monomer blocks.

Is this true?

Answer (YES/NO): NO